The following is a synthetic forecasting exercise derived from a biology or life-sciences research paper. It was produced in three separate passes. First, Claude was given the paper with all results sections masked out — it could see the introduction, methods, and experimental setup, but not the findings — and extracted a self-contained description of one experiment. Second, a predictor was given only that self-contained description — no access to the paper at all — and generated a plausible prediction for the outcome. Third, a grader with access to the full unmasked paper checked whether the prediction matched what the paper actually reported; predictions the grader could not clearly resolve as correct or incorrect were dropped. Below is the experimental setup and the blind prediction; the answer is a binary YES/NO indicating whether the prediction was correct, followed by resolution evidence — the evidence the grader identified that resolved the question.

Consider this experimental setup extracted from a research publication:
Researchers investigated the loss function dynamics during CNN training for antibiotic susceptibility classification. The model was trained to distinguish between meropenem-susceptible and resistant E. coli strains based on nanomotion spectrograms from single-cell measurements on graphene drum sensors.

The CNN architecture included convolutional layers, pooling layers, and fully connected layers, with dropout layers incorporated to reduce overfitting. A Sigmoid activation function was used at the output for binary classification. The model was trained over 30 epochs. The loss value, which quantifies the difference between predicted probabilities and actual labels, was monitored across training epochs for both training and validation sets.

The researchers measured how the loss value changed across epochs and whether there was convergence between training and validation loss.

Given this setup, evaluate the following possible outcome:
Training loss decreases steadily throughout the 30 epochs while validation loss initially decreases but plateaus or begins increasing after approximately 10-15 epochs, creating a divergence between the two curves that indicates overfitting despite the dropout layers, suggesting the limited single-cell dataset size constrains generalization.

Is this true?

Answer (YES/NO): NO